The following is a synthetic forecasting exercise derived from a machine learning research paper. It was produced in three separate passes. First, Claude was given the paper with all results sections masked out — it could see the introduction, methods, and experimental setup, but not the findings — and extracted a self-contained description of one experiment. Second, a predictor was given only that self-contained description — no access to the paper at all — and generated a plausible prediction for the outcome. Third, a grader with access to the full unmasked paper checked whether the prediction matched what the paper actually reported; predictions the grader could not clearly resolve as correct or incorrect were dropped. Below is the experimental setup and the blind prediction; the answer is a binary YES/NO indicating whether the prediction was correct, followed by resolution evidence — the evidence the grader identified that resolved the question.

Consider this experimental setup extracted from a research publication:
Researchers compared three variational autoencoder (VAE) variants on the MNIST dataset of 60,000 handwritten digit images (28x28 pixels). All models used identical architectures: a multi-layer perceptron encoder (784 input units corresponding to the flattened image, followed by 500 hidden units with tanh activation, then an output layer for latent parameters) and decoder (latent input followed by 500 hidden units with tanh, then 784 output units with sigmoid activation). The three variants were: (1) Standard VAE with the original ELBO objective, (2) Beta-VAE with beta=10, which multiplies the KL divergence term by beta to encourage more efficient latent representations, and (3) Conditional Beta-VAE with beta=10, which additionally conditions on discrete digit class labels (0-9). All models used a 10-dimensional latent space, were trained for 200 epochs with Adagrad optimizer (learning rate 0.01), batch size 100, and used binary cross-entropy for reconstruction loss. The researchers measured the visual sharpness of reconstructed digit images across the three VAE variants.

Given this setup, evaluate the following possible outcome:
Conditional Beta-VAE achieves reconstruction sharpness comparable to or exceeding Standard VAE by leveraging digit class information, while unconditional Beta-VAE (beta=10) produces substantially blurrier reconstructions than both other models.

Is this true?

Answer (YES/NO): NO